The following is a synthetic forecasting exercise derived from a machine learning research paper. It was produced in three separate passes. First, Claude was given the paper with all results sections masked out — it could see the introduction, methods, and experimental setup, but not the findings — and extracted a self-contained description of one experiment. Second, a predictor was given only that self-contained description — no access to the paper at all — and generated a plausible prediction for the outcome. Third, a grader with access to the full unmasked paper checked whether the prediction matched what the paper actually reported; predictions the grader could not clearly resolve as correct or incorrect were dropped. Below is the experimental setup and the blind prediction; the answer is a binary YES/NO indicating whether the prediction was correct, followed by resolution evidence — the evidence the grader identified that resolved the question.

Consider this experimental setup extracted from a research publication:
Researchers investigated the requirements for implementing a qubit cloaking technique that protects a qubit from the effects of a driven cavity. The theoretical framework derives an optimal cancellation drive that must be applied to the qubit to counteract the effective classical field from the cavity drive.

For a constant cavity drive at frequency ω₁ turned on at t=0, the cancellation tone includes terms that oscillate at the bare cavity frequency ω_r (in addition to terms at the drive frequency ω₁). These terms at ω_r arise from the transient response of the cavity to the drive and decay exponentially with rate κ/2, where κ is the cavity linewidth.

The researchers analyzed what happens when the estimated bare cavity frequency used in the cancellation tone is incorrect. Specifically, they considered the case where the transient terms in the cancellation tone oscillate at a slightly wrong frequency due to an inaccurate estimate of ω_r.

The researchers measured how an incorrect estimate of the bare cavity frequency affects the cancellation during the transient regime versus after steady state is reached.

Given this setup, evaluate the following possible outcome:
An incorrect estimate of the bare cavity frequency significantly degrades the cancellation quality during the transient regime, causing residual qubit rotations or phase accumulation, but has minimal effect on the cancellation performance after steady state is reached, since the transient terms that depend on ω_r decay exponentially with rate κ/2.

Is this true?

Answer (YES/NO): NO